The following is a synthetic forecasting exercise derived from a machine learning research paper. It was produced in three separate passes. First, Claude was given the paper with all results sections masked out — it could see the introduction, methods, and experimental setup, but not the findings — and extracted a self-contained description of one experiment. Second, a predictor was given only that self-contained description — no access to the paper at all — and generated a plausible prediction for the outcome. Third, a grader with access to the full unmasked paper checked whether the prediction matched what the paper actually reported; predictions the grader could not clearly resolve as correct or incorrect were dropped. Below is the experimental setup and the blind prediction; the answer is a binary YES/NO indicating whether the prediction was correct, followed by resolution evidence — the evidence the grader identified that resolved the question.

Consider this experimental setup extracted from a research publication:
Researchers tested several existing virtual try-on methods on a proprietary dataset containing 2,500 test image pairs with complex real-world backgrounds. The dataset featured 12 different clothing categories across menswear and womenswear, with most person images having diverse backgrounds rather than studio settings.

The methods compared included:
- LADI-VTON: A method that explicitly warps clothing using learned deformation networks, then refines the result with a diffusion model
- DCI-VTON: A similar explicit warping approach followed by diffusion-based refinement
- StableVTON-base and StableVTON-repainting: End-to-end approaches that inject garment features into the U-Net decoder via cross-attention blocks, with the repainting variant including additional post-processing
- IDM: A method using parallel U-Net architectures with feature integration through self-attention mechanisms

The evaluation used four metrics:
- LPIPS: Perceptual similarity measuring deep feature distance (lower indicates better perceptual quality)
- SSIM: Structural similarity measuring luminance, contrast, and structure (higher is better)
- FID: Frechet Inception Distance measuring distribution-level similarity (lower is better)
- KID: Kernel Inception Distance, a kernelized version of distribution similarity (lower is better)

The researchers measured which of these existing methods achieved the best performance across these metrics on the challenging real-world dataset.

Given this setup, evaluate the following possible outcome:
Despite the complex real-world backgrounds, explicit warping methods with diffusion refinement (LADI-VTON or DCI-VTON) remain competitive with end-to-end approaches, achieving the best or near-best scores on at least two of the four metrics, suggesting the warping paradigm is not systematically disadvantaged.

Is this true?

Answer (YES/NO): YES